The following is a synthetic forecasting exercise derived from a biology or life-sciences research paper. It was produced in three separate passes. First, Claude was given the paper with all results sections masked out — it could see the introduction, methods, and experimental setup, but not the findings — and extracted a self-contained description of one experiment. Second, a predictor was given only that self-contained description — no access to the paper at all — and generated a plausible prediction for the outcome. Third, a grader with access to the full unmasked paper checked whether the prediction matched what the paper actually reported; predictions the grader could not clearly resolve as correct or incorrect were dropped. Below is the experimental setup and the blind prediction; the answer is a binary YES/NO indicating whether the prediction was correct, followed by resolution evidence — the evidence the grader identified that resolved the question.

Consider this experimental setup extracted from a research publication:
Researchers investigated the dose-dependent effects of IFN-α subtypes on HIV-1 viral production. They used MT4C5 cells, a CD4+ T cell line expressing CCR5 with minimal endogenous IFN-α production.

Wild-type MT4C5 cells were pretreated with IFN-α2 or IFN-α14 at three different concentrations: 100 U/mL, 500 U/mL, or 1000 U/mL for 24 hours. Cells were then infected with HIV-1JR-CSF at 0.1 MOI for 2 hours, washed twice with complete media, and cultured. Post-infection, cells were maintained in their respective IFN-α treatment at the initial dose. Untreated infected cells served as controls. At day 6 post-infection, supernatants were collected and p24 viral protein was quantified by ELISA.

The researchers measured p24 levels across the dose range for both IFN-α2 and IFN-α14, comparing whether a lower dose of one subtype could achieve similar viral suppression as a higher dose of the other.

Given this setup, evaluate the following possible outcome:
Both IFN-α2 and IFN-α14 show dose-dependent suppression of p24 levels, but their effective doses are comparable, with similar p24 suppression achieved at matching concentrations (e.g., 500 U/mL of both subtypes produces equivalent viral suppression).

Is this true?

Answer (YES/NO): NO